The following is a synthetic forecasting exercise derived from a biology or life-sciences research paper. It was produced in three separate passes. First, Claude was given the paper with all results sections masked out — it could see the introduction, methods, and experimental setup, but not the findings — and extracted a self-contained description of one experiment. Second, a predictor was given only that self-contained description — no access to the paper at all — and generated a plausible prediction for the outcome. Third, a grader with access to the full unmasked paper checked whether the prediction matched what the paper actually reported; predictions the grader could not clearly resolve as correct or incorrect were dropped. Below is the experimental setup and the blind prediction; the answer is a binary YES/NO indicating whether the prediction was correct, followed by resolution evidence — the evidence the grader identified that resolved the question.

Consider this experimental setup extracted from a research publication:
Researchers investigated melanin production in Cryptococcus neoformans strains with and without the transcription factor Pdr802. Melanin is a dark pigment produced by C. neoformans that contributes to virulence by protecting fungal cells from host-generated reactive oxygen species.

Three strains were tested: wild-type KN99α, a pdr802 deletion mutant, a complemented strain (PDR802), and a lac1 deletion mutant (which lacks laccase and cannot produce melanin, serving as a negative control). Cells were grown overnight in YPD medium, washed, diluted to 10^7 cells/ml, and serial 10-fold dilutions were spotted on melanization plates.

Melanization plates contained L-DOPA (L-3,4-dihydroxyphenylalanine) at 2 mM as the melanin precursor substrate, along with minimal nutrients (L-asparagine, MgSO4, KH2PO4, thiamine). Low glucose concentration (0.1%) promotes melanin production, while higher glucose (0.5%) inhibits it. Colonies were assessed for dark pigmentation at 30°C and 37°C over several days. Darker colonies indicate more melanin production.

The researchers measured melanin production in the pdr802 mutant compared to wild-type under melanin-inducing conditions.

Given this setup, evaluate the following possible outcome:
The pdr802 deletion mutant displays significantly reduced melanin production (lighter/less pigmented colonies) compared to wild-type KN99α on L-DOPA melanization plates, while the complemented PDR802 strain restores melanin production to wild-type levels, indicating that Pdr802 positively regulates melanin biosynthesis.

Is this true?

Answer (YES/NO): NO